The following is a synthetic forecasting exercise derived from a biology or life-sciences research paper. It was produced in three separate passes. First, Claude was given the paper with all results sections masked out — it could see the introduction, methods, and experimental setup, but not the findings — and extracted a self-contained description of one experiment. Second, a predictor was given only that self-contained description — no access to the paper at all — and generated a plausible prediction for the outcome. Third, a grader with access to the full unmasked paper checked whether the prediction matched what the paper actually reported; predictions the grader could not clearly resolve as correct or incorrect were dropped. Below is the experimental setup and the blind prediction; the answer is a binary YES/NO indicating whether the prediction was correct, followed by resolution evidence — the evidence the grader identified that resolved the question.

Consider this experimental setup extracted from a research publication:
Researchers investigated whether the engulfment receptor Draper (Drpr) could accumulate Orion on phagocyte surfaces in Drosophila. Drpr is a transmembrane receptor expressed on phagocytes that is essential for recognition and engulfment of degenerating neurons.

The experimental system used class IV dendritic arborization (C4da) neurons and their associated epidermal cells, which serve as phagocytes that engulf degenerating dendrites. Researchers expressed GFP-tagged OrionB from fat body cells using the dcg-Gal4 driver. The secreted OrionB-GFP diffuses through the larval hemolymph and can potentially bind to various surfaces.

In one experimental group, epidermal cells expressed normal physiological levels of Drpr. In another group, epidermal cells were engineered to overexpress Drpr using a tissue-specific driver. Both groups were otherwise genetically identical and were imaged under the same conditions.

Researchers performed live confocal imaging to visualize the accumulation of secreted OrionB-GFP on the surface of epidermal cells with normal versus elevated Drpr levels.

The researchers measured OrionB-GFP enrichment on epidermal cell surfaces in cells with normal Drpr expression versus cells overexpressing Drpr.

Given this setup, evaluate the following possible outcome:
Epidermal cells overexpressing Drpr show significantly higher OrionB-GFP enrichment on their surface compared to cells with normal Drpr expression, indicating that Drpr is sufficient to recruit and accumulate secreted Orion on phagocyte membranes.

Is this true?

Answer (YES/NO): YES